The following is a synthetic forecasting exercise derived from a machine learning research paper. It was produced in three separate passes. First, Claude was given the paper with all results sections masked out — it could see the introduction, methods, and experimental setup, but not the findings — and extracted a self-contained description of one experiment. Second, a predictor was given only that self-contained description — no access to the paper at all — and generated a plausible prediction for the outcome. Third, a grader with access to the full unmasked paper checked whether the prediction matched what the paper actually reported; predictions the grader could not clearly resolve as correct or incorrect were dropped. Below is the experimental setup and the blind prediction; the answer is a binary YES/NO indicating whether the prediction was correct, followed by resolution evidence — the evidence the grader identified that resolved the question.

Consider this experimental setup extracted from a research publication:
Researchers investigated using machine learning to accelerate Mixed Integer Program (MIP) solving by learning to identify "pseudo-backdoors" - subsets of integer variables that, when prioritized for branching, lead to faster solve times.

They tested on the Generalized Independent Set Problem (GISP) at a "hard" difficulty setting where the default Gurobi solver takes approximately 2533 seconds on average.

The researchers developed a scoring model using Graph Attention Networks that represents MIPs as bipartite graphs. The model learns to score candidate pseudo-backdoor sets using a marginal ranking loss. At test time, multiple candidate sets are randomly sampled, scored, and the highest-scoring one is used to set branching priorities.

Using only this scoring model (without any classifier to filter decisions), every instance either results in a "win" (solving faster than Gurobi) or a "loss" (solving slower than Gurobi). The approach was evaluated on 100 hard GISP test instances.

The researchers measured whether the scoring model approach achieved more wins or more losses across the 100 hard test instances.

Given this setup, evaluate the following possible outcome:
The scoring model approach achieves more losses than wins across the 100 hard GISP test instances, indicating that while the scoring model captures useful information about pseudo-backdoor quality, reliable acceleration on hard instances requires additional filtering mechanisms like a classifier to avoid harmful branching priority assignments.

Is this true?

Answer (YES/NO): YES